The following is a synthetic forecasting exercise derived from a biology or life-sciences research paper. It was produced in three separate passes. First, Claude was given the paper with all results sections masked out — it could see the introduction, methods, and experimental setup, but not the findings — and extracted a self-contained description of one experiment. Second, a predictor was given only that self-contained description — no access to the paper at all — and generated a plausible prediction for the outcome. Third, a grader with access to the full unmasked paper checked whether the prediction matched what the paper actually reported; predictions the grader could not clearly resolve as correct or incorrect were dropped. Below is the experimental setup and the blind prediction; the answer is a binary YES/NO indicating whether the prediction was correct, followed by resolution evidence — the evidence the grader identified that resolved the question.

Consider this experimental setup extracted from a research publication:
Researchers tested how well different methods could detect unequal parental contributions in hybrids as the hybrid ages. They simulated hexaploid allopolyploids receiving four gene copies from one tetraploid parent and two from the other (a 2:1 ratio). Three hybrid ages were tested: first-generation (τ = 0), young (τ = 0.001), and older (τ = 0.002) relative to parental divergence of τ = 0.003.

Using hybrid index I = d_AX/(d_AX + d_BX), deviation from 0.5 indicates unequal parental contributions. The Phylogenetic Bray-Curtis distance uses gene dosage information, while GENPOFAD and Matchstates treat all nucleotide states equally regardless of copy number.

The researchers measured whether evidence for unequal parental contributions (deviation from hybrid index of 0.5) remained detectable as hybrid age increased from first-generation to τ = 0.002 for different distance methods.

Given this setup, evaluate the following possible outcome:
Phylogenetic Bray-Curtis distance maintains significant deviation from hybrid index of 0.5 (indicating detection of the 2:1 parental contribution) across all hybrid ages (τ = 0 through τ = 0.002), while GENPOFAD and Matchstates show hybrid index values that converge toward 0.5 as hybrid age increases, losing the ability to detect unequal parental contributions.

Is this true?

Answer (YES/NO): YES